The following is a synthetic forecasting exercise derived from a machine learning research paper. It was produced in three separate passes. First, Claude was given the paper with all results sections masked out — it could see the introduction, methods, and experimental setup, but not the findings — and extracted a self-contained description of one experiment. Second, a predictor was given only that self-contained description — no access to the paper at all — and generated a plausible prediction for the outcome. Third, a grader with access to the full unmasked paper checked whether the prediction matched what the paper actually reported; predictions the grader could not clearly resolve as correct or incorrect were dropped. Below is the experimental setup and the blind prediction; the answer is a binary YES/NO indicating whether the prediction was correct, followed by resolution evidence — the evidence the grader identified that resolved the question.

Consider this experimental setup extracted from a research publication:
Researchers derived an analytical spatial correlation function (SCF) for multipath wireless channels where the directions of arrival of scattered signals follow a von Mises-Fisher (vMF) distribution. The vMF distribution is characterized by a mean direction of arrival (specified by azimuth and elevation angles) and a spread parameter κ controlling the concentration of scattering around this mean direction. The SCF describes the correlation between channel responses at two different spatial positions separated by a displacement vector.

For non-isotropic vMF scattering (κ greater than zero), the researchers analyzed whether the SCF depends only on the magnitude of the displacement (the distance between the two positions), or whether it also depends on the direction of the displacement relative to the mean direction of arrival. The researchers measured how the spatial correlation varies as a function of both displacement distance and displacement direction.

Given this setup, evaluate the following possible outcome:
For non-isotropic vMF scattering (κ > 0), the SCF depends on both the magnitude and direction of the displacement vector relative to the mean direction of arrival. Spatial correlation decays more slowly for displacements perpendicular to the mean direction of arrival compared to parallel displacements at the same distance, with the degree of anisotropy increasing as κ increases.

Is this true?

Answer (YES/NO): NO